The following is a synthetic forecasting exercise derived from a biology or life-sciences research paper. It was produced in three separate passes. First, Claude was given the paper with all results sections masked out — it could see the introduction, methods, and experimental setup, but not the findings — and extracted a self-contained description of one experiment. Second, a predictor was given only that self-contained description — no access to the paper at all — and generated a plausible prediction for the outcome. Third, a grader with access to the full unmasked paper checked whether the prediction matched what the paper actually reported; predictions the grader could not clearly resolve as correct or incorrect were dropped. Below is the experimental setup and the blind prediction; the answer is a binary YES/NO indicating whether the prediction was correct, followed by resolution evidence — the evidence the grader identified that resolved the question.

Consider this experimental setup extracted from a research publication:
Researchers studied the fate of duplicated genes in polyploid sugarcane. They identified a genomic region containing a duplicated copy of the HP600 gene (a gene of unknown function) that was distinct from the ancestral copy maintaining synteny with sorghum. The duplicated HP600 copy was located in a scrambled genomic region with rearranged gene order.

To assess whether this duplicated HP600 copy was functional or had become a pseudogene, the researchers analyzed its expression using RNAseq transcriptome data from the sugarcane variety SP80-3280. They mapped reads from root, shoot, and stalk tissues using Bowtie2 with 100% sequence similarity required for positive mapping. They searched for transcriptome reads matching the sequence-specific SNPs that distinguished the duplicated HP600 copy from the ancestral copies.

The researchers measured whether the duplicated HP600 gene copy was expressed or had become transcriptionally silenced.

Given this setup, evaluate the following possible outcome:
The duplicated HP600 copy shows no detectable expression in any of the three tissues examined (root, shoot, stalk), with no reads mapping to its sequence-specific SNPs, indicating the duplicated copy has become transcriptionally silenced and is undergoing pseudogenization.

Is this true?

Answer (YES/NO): YES